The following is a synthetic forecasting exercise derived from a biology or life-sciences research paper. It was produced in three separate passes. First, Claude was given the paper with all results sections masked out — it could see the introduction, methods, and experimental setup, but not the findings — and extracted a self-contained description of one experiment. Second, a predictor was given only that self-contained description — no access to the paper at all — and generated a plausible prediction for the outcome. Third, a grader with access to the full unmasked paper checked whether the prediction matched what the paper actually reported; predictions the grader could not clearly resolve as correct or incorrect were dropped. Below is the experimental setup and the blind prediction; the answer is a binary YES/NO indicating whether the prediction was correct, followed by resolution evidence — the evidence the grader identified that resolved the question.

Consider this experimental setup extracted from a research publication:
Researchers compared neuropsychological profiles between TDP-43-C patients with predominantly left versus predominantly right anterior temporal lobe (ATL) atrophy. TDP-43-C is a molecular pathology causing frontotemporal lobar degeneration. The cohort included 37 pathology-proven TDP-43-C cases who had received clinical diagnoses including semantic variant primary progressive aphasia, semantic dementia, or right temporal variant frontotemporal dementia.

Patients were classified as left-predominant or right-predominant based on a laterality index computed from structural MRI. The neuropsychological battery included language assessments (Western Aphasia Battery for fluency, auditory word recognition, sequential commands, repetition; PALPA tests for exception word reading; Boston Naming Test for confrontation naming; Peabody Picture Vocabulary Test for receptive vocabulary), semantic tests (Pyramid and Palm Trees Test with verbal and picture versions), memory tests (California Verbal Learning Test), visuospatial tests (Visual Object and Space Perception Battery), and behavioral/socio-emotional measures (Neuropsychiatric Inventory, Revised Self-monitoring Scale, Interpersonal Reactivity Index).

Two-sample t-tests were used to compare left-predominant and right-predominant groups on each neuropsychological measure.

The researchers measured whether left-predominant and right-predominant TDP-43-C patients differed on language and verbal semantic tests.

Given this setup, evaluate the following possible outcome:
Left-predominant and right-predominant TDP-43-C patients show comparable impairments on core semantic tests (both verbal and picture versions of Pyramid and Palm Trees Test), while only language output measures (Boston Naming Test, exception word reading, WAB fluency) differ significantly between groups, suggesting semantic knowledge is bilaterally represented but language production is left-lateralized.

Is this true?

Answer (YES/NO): NO